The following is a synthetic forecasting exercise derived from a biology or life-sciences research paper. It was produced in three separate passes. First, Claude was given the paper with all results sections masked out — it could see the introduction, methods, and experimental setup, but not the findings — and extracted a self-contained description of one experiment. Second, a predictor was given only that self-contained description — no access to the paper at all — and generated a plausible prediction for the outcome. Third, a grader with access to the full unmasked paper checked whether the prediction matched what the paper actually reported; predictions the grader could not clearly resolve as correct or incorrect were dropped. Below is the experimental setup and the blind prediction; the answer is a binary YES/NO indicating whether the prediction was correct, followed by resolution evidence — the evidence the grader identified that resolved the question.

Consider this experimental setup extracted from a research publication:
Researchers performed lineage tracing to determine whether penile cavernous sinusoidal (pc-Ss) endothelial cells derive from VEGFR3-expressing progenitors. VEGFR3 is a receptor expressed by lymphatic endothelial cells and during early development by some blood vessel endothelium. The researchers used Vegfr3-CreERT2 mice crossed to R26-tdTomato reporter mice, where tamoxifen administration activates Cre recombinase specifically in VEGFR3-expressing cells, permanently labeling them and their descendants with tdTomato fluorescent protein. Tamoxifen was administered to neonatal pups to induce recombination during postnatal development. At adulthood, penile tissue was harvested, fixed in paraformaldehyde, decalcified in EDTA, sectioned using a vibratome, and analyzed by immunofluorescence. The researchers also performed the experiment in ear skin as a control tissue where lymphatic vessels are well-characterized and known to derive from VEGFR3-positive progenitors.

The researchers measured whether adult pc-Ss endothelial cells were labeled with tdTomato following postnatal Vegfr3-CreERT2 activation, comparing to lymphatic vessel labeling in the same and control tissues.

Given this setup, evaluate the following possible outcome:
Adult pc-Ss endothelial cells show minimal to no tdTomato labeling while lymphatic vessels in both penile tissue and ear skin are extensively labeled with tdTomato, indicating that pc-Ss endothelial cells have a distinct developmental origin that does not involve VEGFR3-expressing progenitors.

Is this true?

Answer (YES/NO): NO